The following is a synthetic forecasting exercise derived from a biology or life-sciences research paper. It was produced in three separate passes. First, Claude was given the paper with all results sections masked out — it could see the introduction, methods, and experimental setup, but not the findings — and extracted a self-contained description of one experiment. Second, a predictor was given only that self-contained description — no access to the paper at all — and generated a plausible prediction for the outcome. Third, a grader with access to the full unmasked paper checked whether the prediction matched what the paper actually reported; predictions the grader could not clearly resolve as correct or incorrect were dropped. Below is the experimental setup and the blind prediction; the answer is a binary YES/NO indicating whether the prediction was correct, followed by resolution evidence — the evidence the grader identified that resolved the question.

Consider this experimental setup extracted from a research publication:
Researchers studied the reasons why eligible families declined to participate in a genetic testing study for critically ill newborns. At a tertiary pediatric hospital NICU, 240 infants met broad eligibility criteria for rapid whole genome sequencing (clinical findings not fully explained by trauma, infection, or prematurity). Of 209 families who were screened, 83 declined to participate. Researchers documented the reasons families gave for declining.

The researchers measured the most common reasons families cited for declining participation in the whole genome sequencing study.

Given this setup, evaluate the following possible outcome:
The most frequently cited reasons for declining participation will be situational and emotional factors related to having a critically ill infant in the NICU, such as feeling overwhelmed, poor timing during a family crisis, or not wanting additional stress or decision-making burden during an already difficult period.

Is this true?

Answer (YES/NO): YES